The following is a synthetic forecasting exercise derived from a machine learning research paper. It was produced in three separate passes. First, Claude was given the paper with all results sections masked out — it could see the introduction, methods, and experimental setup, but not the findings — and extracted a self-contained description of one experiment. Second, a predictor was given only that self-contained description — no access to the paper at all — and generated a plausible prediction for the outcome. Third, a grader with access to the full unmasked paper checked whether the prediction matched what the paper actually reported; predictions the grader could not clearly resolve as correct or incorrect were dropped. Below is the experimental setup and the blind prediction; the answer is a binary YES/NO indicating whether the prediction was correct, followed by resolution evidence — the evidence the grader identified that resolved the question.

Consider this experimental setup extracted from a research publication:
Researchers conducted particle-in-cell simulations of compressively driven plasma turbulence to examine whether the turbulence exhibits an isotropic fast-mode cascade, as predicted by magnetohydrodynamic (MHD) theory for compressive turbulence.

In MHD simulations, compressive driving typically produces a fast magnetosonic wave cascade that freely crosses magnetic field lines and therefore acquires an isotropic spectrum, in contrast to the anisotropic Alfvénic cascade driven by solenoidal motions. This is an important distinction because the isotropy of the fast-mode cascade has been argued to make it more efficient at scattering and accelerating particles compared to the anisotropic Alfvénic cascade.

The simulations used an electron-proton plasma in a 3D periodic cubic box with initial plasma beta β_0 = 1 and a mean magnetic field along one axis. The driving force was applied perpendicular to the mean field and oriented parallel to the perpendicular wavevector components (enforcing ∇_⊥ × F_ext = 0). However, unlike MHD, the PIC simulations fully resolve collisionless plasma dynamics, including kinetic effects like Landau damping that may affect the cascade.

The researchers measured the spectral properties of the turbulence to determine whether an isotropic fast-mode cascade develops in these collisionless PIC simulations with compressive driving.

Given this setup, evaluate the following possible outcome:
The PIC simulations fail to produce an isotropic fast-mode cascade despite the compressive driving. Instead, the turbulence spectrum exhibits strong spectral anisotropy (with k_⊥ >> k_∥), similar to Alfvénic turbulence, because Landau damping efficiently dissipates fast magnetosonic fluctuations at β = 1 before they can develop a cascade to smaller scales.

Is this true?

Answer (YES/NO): YES